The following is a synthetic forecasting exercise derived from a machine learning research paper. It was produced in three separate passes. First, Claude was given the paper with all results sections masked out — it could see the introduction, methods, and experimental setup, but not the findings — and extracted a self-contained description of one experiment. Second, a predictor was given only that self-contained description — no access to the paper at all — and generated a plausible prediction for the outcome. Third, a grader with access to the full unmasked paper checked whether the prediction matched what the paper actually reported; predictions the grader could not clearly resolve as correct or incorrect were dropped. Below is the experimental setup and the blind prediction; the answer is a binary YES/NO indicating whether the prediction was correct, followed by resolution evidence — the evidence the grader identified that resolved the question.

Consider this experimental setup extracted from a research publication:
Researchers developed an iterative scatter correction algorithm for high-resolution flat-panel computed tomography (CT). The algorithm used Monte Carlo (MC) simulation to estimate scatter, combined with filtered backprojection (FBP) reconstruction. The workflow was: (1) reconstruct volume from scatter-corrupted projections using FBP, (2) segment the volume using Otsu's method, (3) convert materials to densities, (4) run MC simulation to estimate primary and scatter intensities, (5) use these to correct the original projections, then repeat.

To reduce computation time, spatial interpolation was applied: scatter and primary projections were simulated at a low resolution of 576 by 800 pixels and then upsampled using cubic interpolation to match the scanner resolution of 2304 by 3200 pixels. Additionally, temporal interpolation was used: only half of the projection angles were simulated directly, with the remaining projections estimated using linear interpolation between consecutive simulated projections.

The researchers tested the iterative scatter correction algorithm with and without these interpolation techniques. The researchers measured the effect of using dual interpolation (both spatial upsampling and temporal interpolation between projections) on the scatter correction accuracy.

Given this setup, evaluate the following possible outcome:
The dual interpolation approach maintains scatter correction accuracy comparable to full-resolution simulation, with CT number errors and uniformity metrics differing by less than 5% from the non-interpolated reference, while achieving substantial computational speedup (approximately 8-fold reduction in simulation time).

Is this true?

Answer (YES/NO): NO